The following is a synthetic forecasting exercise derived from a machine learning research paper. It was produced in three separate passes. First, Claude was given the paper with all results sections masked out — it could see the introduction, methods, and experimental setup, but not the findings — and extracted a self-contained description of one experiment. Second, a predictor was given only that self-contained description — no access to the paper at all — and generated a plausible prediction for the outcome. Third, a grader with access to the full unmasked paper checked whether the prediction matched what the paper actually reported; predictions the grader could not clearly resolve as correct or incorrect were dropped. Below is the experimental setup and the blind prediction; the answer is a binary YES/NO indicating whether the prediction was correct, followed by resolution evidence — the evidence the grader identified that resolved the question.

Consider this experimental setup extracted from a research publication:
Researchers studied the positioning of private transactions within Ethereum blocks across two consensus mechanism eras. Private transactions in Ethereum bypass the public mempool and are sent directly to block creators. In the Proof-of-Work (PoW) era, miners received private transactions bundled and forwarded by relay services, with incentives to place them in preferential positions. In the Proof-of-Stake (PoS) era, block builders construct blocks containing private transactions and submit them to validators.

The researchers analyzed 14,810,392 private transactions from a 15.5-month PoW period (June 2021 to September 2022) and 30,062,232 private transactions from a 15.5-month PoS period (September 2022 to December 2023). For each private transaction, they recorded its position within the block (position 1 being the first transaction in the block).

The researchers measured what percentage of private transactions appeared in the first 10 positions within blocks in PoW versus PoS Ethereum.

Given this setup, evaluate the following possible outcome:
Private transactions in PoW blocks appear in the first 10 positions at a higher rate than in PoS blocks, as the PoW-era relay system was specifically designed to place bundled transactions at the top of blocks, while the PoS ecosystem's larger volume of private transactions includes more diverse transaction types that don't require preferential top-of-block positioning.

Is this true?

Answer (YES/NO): YES